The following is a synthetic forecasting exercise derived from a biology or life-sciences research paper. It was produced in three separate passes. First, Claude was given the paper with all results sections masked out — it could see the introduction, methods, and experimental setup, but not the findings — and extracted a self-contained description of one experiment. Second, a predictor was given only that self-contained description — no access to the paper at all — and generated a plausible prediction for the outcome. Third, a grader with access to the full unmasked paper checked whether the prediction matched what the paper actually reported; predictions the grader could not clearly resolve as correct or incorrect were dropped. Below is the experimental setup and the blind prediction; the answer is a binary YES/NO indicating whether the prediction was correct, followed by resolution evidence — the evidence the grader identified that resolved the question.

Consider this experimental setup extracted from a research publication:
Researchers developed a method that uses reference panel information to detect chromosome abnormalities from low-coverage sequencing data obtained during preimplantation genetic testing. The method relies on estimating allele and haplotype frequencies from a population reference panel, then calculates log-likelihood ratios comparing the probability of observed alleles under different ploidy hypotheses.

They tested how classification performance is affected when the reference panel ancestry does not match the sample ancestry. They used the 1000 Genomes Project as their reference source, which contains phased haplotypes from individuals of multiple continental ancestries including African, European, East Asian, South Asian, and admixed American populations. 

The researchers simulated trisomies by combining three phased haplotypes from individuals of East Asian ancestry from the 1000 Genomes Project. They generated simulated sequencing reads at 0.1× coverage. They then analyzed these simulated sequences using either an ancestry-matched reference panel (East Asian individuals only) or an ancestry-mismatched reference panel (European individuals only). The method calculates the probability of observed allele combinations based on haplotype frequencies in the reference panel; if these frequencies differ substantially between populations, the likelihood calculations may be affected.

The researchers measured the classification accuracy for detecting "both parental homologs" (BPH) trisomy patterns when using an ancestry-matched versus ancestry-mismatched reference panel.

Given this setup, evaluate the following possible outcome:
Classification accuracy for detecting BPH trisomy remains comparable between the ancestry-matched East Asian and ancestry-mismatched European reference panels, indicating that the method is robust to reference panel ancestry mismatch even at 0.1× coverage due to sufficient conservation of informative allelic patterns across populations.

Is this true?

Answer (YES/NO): NO